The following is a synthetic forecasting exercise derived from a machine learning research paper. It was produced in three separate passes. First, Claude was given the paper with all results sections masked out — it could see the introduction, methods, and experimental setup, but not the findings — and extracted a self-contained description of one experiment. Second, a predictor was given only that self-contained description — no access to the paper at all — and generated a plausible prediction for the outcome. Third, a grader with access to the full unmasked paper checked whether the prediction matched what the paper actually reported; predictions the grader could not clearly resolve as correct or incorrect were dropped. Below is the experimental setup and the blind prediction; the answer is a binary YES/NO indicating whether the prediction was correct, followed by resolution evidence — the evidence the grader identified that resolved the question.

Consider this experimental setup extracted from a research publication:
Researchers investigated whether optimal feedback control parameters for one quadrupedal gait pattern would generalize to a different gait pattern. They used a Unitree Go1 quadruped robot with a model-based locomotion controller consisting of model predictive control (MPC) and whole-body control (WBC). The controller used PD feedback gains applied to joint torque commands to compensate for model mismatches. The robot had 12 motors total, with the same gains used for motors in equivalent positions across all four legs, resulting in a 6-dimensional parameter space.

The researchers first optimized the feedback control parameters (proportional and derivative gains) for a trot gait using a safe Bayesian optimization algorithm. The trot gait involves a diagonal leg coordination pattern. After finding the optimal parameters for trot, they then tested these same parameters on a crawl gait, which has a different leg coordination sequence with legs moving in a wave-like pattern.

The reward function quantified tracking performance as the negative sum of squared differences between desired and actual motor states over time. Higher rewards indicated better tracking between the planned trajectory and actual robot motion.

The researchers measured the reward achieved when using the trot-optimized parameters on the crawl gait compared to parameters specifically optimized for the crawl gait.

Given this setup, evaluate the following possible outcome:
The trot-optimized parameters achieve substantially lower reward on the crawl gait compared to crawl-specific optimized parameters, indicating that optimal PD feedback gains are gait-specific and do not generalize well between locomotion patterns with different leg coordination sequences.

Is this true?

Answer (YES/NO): YES